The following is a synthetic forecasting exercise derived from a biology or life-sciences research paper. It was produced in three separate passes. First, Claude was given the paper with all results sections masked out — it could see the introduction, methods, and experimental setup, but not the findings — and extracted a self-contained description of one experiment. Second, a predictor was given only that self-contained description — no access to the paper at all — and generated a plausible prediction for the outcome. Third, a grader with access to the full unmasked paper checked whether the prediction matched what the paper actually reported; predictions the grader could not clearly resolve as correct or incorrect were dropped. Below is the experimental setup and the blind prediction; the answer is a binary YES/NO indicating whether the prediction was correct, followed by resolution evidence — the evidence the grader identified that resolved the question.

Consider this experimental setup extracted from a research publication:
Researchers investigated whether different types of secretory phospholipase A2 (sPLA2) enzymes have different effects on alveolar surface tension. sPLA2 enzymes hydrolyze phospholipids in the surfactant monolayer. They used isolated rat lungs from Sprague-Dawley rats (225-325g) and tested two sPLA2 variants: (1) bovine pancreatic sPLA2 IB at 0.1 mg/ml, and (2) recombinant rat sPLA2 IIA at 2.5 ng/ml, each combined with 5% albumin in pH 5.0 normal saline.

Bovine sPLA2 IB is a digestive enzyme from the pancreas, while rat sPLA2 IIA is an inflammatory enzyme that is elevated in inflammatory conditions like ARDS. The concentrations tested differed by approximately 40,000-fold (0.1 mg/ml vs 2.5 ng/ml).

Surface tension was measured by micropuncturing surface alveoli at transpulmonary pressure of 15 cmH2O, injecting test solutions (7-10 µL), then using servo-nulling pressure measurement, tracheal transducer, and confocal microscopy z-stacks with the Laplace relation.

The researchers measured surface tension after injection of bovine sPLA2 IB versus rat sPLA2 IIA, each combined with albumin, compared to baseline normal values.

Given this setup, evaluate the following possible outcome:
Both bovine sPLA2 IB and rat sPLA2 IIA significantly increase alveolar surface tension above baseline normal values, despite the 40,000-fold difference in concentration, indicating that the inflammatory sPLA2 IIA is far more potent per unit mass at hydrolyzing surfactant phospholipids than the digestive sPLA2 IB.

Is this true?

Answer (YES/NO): YES